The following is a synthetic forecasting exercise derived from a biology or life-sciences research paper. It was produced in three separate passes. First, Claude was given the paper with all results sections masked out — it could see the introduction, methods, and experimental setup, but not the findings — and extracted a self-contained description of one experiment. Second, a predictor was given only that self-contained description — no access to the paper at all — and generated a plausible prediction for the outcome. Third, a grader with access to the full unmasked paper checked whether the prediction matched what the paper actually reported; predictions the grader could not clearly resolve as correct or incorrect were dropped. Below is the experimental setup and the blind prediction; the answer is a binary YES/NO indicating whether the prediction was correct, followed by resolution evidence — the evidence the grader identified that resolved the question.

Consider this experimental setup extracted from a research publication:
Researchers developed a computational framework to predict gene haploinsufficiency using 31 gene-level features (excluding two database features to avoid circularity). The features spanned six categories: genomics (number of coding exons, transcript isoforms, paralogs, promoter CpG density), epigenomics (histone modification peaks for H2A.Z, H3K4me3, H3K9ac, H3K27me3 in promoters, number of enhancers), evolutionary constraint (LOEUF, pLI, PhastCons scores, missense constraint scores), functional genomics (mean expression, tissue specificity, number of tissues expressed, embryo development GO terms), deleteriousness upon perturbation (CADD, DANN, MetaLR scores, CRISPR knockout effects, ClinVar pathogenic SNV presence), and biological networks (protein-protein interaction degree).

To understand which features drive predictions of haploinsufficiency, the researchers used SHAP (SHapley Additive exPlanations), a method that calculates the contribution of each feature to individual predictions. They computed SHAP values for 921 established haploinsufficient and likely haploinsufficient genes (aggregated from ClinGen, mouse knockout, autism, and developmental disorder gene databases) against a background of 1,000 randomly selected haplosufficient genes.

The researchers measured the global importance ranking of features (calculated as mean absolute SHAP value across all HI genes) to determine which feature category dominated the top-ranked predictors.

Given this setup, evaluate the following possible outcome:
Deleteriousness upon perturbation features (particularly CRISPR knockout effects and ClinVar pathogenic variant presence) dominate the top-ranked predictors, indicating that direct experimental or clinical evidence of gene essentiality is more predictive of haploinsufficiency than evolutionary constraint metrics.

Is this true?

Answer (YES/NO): NO